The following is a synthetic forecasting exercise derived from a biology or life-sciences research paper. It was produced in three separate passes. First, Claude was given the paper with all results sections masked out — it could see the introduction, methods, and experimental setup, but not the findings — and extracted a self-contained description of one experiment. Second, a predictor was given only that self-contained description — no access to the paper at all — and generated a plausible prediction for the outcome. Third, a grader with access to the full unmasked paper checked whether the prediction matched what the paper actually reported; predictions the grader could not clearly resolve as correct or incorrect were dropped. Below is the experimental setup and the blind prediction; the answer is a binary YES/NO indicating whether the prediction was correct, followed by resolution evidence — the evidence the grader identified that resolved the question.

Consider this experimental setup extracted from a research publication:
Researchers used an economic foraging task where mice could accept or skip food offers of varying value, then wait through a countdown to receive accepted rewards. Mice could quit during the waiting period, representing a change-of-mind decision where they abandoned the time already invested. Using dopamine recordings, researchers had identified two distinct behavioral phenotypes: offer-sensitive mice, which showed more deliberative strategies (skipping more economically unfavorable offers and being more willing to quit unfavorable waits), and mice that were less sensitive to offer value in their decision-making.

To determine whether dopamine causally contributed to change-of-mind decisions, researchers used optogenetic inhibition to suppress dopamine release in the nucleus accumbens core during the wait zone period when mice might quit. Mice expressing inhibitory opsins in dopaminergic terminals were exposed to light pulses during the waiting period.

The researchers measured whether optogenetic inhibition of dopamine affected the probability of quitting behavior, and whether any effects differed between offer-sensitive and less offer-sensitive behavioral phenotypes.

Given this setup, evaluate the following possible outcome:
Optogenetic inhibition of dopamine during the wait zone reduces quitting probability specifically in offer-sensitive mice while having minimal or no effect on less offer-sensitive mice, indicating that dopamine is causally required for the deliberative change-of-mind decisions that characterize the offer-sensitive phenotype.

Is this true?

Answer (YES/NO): NO